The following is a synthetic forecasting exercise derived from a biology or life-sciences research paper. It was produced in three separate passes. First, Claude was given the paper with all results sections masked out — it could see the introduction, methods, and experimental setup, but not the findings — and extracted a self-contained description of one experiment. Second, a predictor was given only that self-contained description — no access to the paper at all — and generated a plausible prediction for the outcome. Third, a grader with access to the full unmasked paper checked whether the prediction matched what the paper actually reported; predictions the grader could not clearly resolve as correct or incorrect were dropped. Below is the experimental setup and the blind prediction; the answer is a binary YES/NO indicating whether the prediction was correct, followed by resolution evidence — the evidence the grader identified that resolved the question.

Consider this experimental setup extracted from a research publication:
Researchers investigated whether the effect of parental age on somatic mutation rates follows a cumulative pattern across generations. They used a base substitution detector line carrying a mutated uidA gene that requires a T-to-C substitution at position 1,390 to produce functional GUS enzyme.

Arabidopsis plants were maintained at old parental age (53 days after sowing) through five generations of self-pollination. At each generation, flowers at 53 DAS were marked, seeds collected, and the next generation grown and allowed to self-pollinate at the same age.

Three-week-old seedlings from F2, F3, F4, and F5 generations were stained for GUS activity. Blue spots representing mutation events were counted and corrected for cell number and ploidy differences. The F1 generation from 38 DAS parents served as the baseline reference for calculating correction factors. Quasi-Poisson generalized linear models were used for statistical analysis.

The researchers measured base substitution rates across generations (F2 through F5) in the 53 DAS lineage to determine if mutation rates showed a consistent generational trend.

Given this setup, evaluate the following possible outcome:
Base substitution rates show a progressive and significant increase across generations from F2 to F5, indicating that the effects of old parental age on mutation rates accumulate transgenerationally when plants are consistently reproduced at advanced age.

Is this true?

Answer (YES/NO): NO